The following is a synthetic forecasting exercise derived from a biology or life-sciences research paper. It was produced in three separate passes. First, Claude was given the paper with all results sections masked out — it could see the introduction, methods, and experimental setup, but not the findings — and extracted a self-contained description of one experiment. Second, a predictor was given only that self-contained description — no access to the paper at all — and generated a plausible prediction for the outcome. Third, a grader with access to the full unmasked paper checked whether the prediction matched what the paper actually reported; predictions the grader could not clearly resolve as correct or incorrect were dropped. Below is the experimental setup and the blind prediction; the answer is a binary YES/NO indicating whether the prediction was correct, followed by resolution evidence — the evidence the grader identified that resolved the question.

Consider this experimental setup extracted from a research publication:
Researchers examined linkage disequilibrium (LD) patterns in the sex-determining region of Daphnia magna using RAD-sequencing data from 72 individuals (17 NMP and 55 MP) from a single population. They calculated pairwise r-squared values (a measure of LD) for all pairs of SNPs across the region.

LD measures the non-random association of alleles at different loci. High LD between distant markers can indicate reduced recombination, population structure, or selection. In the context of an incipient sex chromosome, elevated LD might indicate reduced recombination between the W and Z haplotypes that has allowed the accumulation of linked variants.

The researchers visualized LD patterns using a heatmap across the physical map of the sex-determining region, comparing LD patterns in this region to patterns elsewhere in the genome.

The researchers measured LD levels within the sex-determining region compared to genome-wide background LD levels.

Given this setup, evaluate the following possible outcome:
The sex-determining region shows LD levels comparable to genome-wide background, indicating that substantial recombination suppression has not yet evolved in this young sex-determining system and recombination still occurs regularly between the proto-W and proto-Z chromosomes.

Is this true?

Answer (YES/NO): NO